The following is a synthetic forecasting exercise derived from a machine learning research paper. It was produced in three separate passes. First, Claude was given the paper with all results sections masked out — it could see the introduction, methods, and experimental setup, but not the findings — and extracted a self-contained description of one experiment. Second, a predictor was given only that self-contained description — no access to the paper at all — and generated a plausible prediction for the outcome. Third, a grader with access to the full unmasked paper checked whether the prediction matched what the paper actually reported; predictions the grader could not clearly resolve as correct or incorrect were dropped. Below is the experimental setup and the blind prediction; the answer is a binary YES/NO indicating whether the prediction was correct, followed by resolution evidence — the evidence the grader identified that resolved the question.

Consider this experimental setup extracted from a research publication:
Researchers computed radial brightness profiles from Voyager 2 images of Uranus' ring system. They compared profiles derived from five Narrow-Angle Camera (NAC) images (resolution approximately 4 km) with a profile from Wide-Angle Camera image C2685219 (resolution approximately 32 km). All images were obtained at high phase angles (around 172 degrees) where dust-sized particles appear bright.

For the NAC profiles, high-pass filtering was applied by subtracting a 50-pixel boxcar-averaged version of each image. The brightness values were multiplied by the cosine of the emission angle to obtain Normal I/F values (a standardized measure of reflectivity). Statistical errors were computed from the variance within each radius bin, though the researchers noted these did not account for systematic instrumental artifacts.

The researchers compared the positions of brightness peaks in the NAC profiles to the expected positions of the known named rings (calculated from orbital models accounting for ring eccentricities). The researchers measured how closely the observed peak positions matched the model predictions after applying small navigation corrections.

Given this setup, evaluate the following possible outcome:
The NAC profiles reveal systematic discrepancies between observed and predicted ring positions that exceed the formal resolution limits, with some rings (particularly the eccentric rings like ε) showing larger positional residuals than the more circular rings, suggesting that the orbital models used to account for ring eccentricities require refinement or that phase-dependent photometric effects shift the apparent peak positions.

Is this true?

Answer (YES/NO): NO